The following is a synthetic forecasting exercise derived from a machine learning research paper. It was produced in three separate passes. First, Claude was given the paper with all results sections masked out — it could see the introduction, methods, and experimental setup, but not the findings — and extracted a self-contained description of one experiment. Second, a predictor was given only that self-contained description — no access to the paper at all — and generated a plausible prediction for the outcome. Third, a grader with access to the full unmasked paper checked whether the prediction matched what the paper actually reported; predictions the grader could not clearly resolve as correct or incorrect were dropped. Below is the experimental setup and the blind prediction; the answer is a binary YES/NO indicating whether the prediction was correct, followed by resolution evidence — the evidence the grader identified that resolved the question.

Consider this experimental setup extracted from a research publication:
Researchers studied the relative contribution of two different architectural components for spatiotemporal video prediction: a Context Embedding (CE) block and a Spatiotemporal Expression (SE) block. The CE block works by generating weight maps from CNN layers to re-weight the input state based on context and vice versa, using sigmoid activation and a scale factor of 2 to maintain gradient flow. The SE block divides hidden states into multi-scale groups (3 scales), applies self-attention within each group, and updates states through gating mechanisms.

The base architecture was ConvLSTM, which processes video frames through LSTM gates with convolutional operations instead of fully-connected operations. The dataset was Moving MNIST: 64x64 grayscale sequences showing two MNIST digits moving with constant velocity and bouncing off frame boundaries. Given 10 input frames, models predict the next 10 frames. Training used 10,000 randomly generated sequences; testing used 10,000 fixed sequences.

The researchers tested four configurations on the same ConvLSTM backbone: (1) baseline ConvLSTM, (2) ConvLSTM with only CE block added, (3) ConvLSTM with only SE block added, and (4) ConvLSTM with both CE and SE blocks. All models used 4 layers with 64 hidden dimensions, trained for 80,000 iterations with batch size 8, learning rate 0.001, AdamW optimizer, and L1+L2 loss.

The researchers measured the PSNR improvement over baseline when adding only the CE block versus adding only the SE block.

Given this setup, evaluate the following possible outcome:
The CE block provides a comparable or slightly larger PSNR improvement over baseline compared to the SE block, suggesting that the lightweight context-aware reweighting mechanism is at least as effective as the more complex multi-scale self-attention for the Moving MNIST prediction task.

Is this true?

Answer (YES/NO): NO